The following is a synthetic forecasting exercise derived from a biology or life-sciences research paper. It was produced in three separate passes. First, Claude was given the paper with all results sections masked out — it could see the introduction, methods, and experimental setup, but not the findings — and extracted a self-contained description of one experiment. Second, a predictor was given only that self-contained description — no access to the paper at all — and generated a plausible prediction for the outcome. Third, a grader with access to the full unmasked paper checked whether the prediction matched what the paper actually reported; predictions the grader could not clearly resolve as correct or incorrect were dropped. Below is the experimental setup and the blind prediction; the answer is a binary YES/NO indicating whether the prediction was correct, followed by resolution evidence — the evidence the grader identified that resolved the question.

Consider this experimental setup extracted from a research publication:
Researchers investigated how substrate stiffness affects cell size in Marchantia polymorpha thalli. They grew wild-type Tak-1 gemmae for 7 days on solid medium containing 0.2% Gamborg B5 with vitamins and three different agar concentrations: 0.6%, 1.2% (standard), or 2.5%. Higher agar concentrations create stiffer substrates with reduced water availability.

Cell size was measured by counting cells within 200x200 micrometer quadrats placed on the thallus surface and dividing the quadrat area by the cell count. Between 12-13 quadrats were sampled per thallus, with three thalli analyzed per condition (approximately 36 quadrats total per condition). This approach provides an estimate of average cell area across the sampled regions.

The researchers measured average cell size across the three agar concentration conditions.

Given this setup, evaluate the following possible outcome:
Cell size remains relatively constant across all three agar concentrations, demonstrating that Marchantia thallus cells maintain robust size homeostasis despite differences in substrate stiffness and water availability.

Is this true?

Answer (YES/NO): NO